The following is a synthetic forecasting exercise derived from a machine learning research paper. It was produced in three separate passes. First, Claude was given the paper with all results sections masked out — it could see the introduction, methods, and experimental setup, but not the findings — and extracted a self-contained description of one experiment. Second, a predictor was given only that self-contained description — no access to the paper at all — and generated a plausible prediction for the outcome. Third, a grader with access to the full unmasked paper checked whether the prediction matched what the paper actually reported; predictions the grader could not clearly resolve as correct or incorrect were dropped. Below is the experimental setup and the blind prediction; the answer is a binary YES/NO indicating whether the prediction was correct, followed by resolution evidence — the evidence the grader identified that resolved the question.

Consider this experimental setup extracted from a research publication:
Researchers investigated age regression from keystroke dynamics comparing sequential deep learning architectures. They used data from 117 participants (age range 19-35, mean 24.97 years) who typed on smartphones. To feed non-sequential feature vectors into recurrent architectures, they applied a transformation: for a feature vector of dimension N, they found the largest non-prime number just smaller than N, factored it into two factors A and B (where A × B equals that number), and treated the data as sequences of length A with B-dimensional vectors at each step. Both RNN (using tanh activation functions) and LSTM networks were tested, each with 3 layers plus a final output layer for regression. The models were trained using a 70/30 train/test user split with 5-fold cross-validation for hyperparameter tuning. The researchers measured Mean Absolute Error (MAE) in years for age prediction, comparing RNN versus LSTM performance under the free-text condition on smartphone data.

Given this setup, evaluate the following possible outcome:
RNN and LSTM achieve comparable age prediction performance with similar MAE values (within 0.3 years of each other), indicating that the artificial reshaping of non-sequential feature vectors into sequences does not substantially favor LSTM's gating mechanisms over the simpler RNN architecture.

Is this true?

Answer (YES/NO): NO